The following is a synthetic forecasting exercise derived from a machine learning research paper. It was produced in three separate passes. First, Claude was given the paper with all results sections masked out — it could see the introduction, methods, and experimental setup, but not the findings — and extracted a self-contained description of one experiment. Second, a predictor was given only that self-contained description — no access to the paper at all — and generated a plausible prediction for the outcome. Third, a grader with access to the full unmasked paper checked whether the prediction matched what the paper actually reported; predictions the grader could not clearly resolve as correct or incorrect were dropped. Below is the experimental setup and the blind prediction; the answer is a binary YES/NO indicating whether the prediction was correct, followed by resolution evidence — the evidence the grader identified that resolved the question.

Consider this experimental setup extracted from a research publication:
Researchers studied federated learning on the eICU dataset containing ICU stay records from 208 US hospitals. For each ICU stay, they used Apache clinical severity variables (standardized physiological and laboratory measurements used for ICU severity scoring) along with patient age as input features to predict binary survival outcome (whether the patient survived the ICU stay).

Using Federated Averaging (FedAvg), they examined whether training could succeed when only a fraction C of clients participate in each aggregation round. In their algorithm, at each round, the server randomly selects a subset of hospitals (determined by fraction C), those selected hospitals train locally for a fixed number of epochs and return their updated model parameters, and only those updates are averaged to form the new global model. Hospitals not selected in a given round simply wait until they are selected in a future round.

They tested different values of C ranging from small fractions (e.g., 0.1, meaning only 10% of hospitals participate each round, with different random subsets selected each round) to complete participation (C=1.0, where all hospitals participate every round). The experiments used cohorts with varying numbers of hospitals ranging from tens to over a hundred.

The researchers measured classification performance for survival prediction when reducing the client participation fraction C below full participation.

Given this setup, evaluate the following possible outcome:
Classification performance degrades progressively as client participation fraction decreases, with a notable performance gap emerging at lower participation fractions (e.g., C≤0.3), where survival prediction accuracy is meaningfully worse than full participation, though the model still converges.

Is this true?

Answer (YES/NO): NO